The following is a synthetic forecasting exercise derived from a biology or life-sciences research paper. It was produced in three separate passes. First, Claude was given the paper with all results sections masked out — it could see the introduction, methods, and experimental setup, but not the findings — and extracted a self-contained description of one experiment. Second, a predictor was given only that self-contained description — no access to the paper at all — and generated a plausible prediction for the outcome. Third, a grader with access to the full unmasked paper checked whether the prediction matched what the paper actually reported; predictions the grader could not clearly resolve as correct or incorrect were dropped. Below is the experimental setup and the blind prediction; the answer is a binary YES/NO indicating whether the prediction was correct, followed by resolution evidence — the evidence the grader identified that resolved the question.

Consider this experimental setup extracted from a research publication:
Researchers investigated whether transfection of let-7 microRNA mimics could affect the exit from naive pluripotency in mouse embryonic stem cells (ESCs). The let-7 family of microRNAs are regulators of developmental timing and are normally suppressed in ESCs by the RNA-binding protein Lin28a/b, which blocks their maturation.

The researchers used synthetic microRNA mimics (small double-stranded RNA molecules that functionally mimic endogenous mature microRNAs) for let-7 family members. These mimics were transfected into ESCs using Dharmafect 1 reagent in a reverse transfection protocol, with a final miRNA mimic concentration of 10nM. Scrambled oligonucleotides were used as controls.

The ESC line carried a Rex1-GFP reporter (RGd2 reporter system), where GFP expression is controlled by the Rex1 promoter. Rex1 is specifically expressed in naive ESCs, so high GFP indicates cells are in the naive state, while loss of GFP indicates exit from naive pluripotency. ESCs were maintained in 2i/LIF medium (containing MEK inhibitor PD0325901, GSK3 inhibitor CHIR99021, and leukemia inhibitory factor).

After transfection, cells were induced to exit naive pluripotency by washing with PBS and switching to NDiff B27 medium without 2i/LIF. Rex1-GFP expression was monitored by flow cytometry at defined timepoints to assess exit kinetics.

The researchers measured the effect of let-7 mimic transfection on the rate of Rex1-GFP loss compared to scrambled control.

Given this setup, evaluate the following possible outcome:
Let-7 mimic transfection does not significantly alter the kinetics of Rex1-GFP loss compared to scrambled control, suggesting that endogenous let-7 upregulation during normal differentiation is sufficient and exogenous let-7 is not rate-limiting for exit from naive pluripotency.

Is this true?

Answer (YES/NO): NO